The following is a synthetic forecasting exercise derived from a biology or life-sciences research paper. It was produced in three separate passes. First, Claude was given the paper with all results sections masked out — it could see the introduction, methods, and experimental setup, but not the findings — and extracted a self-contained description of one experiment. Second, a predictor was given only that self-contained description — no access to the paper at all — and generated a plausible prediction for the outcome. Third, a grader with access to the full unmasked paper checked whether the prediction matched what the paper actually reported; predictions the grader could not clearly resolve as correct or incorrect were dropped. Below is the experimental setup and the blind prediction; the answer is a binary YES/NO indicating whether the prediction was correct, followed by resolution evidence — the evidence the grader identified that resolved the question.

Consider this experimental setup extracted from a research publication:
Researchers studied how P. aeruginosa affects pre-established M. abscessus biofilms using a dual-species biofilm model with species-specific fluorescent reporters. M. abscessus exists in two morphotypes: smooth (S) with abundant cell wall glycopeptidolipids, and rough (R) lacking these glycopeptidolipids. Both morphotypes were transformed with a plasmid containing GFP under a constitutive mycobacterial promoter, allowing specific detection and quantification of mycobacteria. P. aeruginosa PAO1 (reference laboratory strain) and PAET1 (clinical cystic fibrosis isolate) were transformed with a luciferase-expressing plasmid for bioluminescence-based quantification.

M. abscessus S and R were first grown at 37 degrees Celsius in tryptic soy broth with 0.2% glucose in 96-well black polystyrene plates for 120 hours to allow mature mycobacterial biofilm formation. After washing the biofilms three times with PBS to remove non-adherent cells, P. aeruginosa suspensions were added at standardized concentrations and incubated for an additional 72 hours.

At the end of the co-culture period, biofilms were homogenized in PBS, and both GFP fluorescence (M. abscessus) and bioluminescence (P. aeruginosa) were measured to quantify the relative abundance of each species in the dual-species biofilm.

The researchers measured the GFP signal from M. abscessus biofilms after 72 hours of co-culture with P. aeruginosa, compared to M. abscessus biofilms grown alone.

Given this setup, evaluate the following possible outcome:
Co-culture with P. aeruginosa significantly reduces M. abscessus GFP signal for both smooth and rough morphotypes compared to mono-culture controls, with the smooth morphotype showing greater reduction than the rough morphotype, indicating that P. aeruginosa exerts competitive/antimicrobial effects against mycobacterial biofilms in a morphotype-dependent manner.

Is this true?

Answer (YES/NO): YES